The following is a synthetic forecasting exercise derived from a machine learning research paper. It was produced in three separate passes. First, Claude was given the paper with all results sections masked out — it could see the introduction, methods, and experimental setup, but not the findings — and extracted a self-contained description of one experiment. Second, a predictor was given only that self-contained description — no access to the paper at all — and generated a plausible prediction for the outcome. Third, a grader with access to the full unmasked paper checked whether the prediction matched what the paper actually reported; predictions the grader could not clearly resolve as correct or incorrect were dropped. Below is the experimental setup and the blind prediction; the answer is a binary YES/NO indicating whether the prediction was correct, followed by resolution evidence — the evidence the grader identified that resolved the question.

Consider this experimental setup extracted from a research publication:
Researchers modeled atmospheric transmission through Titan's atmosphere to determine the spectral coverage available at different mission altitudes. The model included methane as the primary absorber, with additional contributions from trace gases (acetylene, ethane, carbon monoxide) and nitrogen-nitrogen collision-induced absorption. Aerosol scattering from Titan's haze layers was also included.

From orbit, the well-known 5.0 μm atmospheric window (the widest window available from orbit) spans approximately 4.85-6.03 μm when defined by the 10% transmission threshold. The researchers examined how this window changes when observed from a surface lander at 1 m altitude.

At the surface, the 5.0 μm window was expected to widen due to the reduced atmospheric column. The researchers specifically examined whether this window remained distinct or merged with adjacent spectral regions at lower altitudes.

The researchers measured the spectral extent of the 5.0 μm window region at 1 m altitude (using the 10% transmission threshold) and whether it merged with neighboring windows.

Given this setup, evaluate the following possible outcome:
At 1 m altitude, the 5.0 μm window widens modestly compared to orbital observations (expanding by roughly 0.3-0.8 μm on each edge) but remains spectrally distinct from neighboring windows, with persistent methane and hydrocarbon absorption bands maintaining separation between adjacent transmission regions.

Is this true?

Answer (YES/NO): NO